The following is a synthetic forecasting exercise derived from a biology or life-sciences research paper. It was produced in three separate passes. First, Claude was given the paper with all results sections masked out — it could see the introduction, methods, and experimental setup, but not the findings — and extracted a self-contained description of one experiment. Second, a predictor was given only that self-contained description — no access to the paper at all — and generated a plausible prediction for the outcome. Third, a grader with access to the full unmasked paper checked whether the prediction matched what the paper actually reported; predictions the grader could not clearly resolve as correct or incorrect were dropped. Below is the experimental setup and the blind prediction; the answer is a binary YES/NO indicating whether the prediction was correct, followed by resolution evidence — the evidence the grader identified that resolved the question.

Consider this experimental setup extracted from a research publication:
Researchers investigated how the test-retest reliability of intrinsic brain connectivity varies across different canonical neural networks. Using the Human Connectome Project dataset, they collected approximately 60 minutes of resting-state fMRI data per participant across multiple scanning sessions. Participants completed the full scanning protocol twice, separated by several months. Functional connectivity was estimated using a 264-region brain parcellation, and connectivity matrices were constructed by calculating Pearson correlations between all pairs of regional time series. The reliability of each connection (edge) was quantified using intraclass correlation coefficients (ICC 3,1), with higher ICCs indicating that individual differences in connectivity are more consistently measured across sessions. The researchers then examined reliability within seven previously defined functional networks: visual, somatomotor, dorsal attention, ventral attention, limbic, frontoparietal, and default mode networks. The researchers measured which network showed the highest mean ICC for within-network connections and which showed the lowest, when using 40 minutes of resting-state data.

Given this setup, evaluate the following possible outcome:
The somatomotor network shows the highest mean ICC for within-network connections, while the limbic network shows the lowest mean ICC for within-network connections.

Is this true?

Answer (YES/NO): NO